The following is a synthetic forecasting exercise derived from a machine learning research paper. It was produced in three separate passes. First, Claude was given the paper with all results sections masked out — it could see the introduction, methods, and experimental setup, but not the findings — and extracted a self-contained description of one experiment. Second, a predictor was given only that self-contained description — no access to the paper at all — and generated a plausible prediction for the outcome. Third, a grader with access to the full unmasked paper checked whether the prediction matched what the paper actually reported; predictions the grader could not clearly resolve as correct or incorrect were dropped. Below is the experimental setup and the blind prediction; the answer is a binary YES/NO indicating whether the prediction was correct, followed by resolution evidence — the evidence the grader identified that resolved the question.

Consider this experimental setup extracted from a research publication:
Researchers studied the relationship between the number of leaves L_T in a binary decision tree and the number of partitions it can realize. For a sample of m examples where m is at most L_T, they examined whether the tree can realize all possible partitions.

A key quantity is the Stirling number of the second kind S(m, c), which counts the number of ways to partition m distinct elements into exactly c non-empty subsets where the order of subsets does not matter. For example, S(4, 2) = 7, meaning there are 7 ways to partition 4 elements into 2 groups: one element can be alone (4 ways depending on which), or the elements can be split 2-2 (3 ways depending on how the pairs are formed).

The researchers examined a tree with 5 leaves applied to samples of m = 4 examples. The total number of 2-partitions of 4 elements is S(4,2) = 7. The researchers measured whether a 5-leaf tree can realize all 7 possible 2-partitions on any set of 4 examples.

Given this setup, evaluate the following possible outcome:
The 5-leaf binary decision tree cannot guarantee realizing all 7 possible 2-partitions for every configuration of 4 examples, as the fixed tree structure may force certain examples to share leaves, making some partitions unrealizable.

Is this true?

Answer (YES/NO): NO